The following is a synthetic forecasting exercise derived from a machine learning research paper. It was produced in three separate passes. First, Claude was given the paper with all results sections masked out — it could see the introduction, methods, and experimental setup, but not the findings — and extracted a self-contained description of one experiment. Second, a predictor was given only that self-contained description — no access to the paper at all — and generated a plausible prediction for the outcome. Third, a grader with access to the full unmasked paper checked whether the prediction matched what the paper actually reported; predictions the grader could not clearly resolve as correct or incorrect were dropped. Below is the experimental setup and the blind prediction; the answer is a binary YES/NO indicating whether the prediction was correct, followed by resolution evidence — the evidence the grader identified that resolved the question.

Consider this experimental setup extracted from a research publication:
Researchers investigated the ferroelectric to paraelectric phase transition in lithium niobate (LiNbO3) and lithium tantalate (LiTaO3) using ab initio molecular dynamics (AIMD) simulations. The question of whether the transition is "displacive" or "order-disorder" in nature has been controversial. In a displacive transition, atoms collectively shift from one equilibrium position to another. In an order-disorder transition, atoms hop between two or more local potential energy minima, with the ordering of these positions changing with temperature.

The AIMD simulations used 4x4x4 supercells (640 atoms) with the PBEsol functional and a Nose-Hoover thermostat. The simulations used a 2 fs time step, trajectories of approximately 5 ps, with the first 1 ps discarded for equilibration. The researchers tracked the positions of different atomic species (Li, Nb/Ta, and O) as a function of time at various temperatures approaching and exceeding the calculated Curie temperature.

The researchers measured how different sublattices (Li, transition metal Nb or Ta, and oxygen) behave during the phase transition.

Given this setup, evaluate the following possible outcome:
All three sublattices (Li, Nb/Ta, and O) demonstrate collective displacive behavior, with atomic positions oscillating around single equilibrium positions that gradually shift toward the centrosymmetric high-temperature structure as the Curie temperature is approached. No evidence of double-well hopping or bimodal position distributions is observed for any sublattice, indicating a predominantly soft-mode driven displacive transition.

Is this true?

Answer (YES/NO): NO